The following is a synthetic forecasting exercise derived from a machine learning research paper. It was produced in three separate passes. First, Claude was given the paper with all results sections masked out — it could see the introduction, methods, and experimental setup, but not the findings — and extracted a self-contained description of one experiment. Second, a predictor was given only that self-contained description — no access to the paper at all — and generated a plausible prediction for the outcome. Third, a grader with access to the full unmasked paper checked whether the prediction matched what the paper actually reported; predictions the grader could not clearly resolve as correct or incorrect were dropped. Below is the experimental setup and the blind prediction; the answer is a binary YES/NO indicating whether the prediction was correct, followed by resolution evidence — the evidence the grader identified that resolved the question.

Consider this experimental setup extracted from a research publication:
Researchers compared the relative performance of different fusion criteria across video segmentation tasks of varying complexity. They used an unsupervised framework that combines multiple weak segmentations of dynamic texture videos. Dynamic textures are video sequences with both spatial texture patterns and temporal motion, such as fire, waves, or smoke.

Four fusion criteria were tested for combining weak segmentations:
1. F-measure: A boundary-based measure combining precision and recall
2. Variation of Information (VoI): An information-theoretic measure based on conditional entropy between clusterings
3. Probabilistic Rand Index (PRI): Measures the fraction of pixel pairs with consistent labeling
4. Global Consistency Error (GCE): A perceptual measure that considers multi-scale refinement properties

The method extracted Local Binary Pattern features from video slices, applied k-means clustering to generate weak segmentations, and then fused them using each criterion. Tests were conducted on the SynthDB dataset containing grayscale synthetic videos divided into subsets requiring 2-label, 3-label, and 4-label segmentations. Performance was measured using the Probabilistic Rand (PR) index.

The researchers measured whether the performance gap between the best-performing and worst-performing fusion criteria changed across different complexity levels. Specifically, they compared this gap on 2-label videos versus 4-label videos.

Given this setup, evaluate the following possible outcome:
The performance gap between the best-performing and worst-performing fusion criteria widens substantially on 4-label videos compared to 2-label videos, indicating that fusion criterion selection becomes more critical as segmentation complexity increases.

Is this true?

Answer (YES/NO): YES